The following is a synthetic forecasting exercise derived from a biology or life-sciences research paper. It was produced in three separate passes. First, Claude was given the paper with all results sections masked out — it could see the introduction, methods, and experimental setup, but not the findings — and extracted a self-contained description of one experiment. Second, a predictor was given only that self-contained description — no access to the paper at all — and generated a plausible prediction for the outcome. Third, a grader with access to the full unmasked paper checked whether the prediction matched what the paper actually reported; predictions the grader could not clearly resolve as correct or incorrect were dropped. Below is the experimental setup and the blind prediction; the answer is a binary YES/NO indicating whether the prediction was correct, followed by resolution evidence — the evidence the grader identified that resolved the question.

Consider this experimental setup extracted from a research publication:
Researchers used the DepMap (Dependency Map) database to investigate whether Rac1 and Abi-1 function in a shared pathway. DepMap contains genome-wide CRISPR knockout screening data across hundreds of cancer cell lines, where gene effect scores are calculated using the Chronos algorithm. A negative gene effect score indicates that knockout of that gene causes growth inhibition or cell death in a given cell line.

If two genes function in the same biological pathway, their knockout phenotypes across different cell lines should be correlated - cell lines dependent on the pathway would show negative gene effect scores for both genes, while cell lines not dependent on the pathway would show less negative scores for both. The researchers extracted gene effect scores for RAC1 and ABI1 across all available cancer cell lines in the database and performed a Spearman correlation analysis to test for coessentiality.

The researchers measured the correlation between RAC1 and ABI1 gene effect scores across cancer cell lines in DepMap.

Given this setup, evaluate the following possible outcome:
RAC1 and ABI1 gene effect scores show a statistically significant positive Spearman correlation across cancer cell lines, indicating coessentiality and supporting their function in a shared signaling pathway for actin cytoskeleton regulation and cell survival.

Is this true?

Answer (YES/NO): YES